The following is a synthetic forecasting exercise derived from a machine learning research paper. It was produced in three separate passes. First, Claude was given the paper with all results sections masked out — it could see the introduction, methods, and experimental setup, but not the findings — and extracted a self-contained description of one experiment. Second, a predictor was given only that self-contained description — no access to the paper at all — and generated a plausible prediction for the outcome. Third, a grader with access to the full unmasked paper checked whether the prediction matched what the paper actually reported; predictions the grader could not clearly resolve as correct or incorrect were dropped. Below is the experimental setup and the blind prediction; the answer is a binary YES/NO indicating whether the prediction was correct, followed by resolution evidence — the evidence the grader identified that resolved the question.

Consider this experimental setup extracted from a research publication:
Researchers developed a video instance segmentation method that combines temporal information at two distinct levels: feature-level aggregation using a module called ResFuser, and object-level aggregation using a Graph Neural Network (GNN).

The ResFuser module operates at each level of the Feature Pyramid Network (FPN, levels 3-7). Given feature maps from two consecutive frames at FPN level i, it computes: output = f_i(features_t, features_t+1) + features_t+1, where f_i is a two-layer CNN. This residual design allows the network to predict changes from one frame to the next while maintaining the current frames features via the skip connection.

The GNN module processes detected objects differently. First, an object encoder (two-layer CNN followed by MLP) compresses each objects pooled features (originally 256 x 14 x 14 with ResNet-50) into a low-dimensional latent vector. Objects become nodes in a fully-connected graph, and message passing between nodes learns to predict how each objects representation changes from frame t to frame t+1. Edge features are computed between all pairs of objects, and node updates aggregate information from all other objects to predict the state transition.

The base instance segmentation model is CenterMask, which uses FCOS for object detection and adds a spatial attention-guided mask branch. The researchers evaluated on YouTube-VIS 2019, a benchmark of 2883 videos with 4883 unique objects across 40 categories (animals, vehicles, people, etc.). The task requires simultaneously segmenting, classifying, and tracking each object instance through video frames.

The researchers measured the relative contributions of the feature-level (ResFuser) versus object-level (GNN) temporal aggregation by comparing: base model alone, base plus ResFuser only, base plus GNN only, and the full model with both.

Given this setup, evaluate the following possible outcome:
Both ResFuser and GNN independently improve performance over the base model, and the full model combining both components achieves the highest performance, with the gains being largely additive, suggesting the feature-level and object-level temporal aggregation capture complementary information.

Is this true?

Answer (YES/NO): YES